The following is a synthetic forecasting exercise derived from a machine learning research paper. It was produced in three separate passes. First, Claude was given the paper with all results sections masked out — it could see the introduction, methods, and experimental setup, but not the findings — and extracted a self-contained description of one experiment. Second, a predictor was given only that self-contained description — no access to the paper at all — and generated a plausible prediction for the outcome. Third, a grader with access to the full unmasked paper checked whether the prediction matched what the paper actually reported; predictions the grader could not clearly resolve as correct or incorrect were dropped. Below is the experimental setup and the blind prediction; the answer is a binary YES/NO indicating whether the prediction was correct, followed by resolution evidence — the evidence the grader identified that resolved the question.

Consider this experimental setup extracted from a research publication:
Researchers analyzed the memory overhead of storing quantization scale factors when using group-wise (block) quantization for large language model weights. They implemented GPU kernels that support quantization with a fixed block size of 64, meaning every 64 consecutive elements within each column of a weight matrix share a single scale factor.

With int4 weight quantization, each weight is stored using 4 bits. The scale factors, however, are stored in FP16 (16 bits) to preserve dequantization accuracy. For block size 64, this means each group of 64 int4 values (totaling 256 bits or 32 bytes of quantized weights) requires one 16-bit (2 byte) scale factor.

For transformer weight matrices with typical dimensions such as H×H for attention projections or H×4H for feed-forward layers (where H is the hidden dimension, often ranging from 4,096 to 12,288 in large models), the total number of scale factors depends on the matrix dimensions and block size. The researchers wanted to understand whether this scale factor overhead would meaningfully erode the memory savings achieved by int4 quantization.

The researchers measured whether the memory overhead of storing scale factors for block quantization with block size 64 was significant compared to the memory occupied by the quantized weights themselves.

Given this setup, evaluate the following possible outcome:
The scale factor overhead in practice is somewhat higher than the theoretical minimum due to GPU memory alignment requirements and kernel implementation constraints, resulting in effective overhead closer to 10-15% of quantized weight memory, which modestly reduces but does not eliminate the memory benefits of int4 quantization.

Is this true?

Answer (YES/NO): NO